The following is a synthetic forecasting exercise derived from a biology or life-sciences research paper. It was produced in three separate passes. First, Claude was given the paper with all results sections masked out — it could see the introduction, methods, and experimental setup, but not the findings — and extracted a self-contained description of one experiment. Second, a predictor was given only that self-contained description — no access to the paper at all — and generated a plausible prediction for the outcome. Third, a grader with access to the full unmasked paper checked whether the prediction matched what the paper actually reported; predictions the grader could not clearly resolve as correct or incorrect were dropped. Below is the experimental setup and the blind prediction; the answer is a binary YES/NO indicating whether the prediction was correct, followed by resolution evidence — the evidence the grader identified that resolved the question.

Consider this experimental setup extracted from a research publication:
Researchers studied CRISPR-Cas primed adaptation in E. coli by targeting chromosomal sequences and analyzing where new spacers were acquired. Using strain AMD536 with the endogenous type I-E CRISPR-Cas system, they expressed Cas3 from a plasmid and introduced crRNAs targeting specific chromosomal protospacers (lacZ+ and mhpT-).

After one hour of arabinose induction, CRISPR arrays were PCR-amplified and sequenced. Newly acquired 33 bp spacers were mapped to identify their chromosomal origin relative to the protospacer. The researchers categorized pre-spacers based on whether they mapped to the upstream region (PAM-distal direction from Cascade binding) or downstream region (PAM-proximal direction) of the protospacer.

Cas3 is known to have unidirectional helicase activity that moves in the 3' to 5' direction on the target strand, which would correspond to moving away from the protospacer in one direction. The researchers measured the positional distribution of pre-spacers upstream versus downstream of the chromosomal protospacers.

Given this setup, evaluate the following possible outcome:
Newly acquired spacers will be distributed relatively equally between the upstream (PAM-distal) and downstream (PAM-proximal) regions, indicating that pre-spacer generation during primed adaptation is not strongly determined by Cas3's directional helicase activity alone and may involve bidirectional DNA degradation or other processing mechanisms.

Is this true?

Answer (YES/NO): NO